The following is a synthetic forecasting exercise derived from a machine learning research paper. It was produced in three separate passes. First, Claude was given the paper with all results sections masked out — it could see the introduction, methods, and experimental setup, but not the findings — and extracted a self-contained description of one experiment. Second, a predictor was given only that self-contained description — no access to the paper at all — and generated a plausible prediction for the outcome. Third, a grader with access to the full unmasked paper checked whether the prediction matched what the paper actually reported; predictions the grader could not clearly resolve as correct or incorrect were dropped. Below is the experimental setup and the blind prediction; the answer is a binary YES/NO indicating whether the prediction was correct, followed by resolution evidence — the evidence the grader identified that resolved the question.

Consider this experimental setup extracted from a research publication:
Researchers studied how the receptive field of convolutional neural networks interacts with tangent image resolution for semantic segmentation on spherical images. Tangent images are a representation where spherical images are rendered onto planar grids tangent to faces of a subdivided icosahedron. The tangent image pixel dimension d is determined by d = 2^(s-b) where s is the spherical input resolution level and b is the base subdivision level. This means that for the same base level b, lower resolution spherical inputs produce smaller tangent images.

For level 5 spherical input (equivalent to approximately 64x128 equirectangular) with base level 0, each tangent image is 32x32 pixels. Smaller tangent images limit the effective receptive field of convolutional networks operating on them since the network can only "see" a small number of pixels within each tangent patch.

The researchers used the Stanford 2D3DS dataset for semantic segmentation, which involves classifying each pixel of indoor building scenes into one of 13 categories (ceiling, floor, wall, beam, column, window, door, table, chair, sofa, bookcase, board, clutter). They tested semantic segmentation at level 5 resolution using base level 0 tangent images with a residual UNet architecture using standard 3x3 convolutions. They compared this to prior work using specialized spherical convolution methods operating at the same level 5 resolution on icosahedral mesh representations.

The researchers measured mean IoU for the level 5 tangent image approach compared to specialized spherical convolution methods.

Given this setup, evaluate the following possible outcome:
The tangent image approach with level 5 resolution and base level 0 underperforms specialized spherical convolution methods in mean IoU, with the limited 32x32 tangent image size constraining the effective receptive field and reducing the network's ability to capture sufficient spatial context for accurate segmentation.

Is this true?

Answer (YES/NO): YES